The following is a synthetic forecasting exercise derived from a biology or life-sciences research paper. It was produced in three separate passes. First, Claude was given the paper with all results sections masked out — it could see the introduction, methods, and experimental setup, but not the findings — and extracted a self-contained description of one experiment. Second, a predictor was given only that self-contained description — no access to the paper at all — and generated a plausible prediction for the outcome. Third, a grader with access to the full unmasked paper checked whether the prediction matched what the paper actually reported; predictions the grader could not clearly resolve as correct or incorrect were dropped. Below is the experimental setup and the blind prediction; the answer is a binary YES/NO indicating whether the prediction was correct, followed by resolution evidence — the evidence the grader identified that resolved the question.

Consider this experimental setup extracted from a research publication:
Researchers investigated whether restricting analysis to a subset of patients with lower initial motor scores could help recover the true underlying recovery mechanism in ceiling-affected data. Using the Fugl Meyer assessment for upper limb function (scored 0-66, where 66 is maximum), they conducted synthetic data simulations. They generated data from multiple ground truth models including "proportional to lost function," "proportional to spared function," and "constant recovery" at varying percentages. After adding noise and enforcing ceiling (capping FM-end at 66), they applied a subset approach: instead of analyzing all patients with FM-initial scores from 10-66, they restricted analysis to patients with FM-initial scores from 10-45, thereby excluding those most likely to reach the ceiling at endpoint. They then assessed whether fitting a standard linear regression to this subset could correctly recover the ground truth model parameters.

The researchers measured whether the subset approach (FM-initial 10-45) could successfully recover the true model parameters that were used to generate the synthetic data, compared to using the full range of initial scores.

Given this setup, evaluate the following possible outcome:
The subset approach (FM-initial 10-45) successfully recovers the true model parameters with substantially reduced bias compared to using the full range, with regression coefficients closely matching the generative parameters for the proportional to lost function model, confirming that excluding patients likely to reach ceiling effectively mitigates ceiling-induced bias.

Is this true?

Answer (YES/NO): YES